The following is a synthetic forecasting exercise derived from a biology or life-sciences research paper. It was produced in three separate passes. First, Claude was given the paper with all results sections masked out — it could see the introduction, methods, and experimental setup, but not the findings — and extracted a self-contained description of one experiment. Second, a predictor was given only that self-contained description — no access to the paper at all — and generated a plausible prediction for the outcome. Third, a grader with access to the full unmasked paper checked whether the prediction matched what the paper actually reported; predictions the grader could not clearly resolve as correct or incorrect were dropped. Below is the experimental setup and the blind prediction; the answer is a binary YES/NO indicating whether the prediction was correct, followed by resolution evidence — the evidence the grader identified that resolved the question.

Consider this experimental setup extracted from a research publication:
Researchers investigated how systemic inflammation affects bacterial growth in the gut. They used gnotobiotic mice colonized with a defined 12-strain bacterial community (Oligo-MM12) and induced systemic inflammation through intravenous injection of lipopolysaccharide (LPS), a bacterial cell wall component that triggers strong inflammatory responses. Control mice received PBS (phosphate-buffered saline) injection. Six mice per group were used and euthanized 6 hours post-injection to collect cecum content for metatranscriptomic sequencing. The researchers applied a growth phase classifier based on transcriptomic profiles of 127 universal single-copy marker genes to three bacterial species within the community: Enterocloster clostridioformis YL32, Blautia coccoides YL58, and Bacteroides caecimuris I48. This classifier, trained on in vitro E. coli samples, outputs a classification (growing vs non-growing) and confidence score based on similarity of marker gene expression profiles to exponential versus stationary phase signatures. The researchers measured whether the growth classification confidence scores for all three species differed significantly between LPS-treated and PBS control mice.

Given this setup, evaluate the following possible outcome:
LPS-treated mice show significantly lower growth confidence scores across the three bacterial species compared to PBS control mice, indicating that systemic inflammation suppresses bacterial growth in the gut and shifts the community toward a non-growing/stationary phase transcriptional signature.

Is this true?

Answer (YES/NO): YES